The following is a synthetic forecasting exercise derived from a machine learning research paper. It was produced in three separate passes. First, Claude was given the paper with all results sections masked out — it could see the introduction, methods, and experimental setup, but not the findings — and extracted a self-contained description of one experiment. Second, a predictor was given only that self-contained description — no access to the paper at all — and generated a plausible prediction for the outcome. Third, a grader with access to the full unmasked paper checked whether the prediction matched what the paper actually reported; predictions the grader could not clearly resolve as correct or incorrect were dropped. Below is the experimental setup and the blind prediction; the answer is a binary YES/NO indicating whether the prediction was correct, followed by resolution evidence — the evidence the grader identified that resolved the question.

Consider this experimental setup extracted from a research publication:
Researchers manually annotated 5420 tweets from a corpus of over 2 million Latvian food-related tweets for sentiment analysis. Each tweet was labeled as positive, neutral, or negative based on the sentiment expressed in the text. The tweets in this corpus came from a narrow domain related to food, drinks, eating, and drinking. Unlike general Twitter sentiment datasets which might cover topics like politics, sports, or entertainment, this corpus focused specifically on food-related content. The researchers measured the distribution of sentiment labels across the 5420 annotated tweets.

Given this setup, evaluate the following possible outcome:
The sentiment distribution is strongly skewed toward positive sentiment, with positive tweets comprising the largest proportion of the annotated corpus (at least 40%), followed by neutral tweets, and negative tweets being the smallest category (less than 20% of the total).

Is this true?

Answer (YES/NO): NO